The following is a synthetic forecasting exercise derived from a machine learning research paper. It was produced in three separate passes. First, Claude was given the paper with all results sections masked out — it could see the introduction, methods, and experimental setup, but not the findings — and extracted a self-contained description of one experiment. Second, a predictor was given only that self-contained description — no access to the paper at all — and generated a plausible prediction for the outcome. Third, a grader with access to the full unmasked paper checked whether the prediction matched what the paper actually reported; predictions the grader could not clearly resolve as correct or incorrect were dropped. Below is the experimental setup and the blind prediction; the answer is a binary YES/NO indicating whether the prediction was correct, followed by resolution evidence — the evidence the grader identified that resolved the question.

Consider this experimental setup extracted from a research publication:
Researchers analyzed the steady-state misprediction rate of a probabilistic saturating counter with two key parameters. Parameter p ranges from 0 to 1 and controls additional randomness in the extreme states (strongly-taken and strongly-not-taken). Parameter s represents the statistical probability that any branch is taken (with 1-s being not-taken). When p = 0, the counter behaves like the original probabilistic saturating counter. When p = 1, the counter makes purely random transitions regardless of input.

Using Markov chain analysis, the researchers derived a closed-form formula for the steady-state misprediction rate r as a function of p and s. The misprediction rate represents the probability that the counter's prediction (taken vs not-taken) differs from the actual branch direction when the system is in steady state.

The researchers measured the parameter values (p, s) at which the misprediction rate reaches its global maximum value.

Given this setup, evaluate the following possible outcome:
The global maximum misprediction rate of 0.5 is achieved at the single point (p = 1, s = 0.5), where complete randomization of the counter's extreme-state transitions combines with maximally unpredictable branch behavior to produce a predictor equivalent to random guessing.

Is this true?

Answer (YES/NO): NO